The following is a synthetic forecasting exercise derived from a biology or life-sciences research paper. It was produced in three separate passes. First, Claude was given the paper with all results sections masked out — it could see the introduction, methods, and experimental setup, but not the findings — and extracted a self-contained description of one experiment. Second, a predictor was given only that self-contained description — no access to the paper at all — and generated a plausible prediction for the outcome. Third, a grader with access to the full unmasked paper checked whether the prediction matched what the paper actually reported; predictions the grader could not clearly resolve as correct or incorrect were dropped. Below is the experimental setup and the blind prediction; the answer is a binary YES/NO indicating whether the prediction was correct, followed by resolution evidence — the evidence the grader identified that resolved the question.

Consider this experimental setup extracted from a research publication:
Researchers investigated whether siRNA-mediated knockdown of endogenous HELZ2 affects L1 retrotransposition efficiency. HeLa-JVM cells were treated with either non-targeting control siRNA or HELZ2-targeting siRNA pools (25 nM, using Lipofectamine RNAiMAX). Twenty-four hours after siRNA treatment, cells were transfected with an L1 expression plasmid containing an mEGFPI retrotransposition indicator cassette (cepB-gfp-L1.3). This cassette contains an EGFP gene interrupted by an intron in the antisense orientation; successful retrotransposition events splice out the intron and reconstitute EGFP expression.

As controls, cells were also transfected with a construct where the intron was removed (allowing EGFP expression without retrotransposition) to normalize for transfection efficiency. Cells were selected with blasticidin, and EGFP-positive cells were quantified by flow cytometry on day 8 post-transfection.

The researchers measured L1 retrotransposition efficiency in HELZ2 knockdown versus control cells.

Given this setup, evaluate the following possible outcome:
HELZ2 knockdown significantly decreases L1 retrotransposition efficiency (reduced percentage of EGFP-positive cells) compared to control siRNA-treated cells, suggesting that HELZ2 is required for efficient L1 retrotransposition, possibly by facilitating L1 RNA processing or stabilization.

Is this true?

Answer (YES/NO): NO